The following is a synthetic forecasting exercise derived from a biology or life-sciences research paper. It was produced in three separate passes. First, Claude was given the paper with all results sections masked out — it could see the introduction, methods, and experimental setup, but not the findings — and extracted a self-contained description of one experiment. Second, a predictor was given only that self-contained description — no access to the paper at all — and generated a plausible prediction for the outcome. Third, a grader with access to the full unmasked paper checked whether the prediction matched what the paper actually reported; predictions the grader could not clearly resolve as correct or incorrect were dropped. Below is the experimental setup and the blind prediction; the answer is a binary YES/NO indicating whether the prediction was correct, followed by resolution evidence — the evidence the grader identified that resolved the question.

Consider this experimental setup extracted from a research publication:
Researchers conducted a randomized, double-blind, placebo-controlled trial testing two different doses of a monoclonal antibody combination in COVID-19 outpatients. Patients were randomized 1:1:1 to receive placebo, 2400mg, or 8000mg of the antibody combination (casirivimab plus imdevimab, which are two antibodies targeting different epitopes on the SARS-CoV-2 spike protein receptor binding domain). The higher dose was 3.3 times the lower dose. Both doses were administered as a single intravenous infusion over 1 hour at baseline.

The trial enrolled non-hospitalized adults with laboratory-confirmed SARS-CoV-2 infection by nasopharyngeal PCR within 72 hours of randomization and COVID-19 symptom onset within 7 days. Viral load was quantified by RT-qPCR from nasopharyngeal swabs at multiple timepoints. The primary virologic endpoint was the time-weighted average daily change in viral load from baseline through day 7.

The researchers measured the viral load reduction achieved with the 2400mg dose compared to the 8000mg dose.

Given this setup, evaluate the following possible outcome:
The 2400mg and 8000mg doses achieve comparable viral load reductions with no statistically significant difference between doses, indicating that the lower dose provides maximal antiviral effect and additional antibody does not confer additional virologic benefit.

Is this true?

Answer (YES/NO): YES